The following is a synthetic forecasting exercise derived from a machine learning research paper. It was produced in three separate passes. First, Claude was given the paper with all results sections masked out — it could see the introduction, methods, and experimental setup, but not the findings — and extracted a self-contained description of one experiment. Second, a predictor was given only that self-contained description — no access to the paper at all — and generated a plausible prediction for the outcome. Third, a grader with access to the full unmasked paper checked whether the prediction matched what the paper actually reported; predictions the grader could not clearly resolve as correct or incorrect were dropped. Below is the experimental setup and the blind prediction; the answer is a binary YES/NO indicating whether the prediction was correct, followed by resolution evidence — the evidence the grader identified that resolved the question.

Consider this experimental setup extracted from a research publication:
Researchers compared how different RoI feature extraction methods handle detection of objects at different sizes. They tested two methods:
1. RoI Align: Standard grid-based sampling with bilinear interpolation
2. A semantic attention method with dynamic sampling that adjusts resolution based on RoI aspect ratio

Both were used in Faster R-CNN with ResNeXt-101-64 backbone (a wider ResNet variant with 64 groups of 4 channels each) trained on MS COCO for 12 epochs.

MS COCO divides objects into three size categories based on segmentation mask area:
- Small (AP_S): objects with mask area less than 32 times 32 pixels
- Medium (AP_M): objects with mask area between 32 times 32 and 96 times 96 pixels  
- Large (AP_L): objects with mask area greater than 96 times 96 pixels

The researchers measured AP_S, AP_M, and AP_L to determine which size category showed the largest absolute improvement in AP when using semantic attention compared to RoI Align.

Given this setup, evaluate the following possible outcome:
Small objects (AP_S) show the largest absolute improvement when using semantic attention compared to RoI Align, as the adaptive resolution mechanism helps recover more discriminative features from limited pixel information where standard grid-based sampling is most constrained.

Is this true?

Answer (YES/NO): NO